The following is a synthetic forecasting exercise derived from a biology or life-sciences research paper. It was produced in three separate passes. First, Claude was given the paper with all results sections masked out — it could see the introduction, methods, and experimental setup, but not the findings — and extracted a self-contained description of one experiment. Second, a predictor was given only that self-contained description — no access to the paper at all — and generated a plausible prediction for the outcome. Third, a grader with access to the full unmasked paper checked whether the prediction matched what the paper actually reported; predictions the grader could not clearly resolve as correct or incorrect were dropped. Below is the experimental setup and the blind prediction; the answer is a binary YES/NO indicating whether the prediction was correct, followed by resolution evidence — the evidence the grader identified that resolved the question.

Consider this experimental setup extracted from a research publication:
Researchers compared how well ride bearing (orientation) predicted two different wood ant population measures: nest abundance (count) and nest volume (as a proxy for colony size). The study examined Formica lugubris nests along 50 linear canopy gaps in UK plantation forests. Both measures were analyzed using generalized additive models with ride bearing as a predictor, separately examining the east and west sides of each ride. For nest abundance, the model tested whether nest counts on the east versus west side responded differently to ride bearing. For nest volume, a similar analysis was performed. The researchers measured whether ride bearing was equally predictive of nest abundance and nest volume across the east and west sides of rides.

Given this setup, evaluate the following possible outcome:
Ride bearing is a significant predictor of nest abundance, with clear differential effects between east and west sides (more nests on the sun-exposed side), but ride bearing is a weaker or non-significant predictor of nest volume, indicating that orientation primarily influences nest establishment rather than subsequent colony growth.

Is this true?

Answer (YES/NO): YES